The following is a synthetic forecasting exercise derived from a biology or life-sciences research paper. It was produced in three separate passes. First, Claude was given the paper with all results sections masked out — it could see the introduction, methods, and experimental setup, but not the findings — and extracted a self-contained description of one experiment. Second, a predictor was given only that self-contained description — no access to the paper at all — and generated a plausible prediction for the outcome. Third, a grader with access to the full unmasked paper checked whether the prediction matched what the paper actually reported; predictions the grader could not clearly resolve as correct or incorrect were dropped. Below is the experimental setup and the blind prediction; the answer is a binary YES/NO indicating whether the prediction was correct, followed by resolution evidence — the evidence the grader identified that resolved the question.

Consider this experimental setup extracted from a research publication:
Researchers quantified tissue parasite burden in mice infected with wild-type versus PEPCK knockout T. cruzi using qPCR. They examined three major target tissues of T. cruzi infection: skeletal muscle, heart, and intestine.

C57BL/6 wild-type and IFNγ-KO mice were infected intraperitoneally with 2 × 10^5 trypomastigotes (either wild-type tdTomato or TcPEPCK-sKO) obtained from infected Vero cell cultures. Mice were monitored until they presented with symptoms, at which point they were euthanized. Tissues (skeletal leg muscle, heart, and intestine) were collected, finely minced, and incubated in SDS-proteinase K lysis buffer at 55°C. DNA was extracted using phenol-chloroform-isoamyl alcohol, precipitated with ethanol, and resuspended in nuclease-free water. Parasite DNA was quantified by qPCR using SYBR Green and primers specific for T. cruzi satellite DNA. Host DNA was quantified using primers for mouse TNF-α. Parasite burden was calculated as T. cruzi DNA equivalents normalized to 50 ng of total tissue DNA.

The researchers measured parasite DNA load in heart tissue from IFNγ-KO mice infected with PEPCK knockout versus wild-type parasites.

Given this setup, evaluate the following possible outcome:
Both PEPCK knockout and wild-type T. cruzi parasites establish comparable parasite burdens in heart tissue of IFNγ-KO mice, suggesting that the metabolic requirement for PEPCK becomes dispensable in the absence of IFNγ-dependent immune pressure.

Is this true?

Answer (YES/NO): NO